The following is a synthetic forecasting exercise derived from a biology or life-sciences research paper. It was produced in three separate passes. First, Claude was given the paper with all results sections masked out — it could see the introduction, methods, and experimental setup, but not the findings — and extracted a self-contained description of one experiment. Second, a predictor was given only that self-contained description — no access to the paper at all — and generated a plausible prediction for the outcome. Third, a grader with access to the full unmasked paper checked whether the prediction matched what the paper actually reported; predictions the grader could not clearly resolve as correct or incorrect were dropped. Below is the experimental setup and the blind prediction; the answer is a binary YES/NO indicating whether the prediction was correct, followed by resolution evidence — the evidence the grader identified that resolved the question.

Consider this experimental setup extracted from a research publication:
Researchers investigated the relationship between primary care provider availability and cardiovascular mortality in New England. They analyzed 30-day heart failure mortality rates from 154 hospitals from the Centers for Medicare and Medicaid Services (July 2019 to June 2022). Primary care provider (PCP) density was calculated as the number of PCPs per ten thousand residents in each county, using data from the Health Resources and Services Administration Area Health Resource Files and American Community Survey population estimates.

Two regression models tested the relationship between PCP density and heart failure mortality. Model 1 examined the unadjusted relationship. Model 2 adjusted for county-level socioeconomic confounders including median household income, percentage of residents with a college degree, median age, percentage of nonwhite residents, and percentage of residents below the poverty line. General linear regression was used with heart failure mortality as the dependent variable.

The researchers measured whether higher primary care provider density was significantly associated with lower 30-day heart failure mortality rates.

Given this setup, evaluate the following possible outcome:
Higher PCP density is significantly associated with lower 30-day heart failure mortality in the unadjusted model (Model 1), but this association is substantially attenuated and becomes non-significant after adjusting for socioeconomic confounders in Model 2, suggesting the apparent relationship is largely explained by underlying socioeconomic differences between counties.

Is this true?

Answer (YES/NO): YES